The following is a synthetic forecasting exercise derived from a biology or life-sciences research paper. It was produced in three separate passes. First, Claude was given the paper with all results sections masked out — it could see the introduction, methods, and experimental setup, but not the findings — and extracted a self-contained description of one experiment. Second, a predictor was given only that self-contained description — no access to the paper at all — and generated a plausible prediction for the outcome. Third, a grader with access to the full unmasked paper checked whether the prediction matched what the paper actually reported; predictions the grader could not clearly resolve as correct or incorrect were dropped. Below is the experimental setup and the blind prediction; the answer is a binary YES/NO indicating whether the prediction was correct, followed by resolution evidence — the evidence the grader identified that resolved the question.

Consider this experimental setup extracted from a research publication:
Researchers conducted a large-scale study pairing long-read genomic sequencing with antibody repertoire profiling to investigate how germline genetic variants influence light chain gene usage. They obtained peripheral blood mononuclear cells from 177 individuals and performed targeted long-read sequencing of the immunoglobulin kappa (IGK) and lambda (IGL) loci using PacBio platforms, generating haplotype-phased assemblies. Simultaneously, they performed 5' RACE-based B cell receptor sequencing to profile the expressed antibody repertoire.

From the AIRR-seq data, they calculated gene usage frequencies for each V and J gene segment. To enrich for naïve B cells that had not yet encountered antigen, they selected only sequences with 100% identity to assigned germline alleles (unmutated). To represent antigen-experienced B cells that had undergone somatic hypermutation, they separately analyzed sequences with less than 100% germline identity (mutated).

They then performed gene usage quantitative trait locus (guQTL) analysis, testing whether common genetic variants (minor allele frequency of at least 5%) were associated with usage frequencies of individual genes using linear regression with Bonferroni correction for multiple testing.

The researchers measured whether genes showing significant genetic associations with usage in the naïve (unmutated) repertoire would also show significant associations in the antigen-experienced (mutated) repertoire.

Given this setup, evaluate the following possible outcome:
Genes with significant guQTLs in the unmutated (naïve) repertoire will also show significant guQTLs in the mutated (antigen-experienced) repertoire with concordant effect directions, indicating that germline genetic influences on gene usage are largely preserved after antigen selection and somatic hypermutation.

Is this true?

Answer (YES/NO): NO